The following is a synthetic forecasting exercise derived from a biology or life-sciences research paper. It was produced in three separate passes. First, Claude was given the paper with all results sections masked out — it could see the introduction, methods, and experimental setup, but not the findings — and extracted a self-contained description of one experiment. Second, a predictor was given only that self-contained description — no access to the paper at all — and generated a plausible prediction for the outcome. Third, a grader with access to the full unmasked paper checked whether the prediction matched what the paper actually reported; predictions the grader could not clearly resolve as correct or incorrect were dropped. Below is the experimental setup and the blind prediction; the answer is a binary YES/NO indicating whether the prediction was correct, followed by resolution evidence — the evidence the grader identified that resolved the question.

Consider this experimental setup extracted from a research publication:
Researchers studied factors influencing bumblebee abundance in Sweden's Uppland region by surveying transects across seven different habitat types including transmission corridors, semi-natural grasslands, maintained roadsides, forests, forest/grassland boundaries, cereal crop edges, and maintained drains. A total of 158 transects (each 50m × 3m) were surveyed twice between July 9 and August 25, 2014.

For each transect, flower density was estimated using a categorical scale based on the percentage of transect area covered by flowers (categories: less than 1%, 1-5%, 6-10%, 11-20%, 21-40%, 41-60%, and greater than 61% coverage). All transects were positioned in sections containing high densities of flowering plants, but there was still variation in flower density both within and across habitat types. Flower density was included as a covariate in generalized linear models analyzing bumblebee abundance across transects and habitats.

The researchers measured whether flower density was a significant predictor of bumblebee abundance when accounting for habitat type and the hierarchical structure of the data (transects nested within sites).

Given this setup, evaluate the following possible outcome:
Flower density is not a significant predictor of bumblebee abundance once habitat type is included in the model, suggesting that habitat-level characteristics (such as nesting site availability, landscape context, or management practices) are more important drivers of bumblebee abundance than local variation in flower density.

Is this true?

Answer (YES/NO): NO